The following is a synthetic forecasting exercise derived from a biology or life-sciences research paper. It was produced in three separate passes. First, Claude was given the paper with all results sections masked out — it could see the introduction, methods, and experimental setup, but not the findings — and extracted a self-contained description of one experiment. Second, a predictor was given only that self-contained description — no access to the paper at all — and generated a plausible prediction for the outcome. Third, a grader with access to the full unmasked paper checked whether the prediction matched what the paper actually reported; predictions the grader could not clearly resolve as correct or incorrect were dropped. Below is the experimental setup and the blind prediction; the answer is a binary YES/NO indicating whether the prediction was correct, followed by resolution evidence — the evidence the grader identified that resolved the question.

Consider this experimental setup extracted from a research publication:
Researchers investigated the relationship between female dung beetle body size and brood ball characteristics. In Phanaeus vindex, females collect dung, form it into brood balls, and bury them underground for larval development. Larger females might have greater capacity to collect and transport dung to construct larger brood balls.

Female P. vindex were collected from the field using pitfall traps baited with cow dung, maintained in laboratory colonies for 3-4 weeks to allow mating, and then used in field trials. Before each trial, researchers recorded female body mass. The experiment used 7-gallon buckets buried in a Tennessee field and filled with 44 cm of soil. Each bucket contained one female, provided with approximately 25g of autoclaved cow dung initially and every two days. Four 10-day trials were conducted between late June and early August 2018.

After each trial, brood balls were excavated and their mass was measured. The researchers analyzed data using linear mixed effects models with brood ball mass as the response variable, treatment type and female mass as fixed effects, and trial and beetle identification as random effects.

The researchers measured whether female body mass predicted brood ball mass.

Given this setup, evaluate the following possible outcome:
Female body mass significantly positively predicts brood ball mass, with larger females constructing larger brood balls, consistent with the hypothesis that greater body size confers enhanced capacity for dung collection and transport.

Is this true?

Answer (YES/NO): NO